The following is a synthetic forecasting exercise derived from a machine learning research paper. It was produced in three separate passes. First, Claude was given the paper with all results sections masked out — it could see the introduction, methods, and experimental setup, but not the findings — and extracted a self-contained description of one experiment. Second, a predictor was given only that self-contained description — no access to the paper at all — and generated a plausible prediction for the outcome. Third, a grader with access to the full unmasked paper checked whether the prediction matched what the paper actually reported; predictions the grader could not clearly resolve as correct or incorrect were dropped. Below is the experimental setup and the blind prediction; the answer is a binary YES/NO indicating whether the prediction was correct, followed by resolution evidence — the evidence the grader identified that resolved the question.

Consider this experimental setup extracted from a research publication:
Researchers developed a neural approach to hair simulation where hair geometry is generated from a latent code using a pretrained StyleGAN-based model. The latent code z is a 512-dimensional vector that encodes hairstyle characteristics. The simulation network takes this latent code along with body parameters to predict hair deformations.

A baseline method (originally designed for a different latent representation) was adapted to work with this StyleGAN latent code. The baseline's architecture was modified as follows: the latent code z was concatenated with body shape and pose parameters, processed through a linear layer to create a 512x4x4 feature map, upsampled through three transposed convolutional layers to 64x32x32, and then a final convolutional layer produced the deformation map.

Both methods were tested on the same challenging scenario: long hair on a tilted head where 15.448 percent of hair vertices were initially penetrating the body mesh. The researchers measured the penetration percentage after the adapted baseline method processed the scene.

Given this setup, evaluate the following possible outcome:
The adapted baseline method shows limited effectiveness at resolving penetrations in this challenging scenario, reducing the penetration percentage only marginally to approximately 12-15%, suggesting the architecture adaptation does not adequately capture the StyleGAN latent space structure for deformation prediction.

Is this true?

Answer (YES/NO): NO